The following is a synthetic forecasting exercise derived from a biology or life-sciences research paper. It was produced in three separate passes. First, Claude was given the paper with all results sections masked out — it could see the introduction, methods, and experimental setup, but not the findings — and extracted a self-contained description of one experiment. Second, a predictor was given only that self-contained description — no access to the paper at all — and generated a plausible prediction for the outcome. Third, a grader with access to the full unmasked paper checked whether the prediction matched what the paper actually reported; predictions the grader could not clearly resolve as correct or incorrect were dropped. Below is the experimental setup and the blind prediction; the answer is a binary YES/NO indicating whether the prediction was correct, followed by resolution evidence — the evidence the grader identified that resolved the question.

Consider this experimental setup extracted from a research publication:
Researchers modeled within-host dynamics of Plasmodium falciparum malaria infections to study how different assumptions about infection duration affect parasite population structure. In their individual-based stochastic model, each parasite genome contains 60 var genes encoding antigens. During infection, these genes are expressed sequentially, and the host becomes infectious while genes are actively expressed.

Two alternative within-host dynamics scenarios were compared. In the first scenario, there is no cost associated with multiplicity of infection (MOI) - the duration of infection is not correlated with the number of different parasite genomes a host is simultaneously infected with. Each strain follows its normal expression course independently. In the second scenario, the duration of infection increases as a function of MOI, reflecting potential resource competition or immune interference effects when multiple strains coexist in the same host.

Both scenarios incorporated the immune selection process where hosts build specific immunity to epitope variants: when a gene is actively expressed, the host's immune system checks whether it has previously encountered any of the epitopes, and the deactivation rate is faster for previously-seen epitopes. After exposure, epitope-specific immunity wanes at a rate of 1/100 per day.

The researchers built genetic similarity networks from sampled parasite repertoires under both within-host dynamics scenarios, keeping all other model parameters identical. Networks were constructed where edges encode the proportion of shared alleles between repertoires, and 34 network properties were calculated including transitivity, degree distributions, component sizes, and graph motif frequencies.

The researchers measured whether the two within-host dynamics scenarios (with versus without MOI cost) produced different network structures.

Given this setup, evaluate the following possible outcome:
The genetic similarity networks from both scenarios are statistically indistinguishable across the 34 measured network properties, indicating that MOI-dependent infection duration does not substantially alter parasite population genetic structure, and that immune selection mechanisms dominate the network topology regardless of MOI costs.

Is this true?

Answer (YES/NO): NO